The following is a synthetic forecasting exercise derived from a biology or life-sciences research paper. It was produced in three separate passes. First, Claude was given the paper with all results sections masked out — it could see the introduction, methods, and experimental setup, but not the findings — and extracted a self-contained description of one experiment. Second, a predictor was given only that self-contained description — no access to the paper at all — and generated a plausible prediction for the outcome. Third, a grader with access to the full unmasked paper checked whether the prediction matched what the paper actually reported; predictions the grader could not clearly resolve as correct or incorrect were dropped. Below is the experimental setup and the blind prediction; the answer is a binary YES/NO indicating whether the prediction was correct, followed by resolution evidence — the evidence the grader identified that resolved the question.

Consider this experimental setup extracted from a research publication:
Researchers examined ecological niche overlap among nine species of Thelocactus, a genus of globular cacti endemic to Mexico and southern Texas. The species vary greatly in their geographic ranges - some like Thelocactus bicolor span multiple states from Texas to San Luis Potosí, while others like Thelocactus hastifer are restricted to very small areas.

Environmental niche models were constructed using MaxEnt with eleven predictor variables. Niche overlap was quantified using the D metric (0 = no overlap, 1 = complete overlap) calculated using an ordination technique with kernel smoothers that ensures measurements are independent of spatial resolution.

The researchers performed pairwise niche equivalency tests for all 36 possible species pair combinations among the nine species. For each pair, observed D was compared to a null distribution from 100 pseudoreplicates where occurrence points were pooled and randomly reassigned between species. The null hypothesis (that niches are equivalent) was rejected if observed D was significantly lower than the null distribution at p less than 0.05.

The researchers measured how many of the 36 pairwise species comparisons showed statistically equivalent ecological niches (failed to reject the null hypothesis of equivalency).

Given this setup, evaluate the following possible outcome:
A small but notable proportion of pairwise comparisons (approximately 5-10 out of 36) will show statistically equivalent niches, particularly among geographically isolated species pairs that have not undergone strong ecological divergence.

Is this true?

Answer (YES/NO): NO